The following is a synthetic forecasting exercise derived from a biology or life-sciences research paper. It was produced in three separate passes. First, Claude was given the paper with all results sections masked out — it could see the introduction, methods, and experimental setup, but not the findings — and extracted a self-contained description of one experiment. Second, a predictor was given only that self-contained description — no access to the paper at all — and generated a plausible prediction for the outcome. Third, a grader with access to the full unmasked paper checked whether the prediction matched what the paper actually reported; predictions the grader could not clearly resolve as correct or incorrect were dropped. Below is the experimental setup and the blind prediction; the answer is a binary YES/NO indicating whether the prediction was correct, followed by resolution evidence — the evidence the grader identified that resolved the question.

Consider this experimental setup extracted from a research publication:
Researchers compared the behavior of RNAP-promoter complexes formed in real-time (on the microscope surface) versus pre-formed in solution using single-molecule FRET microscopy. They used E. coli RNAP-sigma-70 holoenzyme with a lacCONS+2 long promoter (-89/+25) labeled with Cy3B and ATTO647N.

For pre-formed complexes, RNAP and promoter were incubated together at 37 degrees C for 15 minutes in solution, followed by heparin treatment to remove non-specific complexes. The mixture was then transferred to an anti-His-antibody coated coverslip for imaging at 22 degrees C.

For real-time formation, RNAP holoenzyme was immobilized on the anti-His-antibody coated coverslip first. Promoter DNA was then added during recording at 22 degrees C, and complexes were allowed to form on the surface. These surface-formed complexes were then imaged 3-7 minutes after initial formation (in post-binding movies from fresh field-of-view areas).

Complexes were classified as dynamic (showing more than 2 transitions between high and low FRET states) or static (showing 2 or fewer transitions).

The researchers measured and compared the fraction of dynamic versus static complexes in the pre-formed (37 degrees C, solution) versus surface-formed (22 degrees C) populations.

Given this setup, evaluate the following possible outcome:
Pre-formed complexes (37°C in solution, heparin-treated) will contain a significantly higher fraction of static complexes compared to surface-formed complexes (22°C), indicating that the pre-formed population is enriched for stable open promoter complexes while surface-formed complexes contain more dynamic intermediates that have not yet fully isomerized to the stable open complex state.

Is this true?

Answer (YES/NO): NO